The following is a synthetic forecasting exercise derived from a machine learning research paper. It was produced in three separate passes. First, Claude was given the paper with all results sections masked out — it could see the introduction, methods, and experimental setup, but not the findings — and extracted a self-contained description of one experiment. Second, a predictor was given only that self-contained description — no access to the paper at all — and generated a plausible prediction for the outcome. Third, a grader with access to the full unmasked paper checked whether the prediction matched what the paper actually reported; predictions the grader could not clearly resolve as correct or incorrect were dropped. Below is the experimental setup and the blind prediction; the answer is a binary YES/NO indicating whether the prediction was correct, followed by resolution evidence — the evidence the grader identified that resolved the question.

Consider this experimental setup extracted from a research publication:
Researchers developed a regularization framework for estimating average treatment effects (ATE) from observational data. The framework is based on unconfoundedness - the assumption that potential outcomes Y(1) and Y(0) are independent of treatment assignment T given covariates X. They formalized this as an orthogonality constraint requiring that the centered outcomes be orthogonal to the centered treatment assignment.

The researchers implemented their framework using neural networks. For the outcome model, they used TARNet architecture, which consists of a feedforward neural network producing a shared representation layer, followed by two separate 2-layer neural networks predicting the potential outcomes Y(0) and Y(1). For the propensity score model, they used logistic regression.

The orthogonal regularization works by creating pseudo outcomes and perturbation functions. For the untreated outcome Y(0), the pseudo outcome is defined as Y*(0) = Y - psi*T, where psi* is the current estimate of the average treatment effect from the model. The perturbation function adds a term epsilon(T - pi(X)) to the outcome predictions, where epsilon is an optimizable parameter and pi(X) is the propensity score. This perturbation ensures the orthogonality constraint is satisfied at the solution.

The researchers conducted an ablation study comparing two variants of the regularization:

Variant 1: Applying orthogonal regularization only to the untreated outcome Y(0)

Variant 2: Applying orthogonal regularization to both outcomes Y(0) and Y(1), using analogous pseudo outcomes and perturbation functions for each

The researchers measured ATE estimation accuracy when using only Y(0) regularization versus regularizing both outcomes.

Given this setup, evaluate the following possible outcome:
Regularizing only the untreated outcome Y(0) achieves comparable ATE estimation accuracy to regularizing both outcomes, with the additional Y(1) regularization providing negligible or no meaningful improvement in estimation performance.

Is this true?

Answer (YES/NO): YES